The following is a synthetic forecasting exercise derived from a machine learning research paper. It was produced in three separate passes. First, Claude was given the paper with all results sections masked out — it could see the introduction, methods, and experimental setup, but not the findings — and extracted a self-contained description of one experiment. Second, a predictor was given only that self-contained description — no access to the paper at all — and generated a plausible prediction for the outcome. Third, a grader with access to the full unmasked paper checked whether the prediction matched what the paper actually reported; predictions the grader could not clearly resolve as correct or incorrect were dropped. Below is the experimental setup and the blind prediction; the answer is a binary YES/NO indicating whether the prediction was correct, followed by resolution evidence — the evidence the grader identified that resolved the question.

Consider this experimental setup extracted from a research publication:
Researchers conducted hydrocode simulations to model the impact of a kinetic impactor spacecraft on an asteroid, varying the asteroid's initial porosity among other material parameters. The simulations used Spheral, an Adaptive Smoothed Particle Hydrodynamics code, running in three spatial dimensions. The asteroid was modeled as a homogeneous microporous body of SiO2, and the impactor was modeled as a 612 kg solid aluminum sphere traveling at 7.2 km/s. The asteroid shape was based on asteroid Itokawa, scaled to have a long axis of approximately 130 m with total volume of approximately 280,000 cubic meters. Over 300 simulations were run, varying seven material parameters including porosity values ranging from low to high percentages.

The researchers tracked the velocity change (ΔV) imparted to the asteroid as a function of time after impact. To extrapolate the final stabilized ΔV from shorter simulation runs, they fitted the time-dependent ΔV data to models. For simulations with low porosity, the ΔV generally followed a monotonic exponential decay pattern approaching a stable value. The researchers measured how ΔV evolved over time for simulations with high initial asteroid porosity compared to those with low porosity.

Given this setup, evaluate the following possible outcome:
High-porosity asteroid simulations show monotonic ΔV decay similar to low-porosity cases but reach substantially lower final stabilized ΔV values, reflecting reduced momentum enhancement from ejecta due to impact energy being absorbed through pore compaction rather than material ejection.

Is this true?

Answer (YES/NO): NO